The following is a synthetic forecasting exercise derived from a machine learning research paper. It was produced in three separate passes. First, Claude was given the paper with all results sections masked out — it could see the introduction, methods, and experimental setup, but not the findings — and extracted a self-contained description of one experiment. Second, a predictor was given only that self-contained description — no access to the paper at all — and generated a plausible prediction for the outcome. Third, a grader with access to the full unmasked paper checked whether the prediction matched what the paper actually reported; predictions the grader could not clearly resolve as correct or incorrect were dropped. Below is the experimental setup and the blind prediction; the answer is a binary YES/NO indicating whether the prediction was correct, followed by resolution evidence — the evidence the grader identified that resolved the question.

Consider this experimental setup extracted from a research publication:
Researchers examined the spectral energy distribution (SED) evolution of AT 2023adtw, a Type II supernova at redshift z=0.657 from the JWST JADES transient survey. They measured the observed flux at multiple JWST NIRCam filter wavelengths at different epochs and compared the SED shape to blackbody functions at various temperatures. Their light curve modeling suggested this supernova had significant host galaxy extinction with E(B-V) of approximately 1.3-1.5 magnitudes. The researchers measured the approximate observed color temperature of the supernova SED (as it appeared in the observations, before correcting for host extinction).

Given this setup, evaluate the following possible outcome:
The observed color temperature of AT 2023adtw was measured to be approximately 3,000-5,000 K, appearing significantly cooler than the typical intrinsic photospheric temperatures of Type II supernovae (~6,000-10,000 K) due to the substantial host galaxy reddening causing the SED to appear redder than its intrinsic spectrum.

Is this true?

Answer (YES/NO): YES